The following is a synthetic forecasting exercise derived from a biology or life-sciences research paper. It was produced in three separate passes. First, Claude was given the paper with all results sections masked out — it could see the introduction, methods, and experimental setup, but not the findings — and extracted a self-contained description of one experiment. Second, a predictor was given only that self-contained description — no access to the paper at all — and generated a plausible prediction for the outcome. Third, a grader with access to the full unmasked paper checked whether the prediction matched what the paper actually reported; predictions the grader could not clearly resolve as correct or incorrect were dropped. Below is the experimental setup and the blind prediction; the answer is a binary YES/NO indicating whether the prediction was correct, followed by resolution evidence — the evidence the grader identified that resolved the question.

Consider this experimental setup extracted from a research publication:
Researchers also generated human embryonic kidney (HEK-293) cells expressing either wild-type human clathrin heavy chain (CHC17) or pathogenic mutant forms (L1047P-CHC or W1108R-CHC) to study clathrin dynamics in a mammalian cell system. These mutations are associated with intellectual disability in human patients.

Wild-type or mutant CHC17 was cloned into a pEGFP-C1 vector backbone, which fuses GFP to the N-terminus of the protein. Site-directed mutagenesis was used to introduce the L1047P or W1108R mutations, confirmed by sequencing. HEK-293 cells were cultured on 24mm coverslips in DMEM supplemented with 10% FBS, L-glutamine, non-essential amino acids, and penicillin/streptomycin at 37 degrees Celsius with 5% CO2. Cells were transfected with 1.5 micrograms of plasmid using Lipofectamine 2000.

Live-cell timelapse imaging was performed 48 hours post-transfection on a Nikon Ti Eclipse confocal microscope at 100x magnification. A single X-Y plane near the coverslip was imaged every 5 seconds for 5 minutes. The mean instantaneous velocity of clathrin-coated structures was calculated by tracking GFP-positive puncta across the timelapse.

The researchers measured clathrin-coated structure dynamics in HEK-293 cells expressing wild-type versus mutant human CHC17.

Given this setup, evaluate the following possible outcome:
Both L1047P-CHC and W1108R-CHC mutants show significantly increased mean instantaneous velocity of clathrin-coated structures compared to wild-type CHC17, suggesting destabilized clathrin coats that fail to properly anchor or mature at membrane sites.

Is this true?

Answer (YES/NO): NO